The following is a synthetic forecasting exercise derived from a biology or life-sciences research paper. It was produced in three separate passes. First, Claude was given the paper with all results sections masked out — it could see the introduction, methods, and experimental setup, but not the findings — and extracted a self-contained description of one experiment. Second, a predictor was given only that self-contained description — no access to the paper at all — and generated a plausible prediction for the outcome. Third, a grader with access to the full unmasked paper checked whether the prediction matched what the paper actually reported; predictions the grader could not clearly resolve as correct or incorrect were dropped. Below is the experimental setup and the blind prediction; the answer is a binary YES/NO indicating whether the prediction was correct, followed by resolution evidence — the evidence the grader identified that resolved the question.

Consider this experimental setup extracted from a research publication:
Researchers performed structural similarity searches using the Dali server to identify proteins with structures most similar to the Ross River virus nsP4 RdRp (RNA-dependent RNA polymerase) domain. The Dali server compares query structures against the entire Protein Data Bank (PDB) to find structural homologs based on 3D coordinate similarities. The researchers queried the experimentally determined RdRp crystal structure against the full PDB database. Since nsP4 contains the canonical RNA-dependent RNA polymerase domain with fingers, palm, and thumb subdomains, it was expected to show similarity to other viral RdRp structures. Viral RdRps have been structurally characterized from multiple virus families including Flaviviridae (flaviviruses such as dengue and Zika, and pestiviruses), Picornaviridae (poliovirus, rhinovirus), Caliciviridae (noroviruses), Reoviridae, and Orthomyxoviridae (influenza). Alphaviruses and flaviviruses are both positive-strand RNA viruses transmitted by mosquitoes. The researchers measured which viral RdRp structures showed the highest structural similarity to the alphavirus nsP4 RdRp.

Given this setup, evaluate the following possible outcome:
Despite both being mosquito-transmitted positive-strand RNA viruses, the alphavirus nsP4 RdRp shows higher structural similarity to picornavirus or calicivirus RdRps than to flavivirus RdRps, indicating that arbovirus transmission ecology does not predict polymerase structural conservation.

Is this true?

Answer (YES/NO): YES